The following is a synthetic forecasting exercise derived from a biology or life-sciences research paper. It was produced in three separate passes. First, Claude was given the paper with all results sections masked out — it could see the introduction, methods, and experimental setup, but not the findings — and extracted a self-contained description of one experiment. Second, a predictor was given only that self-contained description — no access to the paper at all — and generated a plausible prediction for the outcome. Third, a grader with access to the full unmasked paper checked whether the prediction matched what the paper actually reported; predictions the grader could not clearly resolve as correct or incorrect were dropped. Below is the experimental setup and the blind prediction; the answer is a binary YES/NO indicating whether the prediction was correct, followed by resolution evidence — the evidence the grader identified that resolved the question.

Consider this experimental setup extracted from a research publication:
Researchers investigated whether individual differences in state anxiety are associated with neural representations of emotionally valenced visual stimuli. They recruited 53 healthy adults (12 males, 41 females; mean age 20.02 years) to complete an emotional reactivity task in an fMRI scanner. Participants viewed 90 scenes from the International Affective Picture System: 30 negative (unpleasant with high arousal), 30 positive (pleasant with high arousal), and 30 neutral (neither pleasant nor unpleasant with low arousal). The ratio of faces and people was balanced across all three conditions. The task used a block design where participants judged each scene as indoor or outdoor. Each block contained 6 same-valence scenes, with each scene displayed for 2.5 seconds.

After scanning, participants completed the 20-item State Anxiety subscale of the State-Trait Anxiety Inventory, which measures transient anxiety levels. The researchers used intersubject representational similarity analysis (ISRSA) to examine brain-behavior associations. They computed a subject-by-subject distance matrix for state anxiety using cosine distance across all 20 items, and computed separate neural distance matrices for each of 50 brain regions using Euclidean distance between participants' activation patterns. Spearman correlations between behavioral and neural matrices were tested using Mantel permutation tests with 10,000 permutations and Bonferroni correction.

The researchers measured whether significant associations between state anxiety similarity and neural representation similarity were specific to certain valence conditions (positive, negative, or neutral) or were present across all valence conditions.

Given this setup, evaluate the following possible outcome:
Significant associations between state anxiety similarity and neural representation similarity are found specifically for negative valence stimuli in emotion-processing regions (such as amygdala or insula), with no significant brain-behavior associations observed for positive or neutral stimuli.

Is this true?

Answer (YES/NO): NO